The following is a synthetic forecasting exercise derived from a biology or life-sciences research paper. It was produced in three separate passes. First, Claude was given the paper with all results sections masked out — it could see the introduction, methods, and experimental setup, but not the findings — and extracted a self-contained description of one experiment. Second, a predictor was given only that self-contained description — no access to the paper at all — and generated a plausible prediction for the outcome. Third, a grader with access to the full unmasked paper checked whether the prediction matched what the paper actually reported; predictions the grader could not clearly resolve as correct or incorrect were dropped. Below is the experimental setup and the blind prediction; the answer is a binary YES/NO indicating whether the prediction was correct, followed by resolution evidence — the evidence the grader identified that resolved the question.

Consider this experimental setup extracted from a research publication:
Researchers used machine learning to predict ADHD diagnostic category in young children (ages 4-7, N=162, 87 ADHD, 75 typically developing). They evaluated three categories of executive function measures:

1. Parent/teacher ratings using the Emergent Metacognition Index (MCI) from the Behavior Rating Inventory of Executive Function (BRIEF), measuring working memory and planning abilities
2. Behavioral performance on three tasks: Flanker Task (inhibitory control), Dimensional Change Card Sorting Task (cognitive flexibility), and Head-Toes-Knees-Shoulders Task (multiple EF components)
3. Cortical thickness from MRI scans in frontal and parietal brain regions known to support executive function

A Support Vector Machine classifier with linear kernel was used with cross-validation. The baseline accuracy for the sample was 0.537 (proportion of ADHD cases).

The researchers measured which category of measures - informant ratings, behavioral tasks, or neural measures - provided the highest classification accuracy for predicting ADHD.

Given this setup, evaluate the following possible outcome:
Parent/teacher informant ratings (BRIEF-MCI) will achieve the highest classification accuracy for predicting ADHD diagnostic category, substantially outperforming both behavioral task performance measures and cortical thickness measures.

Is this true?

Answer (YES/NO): YES